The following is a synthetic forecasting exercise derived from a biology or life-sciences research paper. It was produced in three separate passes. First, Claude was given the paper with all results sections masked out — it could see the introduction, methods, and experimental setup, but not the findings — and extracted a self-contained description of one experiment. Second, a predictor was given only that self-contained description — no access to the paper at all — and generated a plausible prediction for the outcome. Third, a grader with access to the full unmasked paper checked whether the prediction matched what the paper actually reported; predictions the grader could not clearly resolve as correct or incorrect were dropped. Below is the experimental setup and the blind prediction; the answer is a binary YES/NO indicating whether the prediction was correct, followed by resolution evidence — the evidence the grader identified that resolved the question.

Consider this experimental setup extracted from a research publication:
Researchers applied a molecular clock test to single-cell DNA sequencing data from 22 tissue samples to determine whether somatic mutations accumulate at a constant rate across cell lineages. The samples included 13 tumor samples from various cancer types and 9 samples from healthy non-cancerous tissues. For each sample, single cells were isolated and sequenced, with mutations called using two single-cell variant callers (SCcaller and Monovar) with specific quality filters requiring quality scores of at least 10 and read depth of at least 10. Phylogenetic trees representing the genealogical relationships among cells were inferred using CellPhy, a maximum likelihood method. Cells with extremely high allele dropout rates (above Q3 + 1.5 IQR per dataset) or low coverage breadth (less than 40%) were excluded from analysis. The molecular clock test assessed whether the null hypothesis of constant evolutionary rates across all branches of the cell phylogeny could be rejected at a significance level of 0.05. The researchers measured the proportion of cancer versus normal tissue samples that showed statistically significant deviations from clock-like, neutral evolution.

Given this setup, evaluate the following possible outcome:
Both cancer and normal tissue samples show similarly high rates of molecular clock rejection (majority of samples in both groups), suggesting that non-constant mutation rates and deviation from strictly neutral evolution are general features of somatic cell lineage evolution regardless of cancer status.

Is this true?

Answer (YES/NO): YES